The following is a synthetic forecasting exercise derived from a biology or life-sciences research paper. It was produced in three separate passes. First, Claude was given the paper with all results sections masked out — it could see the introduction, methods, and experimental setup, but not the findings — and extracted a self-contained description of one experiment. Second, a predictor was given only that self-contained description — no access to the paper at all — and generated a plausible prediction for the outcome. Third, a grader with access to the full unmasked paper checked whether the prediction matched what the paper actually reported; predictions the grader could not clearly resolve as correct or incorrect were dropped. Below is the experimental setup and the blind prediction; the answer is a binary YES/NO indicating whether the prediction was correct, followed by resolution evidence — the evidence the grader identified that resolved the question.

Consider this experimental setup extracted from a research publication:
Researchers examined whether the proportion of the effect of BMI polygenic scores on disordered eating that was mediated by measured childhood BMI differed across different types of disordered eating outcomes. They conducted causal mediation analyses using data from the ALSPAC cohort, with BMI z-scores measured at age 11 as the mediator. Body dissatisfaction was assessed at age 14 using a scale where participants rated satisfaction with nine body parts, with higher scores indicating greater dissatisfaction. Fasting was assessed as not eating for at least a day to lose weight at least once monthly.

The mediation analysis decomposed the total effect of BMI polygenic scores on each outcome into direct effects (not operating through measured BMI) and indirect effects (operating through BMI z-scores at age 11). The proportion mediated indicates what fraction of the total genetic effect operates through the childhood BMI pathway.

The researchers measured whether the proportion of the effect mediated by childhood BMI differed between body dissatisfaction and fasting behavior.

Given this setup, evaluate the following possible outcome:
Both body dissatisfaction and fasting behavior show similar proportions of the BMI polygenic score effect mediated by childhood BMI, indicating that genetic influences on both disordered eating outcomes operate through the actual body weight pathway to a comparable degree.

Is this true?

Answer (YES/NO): NO